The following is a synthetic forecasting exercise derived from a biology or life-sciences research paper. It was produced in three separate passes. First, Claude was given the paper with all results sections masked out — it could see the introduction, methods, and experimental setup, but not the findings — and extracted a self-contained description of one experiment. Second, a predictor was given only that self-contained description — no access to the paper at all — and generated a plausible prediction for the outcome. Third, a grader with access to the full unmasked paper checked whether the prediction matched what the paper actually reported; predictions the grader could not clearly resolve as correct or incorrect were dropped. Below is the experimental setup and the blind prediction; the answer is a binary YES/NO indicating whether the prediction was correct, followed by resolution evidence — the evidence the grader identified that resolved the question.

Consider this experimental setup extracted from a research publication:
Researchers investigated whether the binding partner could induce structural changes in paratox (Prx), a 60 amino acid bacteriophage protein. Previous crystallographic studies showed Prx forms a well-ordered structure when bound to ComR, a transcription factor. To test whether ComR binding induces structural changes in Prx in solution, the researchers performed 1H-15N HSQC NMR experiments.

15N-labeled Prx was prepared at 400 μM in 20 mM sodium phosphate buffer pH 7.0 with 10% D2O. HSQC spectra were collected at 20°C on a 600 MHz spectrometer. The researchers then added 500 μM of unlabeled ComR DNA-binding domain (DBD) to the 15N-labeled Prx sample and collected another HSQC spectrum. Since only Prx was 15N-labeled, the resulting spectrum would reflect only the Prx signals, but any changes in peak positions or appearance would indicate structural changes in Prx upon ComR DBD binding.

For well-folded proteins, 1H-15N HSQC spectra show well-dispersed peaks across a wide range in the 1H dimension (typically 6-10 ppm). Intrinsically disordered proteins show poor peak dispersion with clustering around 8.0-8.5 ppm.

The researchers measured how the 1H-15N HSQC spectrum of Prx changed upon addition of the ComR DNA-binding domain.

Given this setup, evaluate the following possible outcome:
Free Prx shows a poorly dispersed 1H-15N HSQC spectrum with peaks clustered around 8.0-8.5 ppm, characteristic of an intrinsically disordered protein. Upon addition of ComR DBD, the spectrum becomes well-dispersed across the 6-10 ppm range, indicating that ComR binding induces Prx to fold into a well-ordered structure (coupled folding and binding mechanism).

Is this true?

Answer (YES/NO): YES